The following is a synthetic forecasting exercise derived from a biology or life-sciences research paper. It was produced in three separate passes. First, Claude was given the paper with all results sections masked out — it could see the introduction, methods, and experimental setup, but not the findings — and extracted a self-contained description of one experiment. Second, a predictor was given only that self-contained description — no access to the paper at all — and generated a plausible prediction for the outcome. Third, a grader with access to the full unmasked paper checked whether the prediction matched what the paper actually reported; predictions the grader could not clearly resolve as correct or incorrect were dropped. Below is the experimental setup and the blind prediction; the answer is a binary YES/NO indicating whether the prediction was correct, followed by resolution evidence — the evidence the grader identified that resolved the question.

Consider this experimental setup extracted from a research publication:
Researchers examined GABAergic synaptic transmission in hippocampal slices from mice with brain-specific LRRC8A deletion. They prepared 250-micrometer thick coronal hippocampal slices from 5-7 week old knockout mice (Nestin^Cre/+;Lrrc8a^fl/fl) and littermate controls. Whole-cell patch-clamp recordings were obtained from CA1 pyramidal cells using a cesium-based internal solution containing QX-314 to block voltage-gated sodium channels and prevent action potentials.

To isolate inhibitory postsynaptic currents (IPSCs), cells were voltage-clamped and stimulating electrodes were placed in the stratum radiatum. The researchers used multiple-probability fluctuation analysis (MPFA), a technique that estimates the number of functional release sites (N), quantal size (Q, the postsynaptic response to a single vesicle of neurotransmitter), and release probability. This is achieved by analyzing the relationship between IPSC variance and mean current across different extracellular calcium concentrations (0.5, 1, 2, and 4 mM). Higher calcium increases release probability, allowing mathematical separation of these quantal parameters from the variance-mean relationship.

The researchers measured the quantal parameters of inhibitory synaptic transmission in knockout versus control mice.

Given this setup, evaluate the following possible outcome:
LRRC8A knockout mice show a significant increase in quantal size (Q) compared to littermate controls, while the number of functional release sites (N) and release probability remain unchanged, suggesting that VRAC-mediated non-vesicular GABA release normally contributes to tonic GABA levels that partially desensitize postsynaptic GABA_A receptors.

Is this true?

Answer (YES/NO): NO